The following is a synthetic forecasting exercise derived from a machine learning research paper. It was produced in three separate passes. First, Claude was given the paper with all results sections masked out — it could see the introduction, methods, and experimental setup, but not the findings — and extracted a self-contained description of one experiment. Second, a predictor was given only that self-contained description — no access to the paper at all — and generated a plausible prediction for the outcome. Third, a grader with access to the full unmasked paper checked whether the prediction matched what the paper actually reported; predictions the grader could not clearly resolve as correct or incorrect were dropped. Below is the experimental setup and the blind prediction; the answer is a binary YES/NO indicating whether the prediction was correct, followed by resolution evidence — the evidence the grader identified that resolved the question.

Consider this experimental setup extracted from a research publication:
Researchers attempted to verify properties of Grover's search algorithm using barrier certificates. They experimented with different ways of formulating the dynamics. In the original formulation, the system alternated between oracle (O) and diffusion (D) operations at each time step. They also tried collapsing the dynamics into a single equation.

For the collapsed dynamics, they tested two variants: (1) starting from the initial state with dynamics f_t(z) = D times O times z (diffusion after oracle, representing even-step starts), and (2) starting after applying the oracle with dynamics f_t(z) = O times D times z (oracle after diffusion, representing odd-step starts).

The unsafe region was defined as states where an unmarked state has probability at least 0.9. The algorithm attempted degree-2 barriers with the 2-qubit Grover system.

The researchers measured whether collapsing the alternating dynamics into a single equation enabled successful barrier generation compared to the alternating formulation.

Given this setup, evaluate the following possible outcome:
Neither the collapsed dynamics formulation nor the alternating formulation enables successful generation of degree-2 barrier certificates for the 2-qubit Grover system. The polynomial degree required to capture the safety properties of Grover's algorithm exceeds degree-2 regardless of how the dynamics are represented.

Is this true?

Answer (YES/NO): YES